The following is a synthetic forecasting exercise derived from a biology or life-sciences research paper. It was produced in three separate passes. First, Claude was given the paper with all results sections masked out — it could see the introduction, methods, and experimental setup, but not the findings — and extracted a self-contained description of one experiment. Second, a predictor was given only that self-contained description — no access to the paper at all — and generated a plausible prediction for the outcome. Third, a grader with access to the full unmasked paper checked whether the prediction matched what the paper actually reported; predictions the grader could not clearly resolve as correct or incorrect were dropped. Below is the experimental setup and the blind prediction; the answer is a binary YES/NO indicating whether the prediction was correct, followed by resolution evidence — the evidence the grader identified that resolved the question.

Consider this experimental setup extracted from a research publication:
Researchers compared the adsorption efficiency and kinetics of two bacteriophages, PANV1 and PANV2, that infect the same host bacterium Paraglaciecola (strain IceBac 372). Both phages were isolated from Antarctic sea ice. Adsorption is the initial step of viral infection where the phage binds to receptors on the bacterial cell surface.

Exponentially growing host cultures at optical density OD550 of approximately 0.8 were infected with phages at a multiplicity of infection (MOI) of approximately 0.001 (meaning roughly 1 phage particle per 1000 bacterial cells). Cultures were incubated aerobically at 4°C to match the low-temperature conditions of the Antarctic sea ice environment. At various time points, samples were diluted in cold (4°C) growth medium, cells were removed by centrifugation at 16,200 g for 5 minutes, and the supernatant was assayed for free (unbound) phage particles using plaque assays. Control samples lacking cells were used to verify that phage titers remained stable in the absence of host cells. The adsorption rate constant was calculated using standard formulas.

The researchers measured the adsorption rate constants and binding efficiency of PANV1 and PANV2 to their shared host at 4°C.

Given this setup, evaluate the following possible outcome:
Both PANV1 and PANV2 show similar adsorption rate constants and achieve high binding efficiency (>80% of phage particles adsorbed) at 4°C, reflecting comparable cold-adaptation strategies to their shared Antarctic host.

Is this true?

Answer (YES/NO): NO